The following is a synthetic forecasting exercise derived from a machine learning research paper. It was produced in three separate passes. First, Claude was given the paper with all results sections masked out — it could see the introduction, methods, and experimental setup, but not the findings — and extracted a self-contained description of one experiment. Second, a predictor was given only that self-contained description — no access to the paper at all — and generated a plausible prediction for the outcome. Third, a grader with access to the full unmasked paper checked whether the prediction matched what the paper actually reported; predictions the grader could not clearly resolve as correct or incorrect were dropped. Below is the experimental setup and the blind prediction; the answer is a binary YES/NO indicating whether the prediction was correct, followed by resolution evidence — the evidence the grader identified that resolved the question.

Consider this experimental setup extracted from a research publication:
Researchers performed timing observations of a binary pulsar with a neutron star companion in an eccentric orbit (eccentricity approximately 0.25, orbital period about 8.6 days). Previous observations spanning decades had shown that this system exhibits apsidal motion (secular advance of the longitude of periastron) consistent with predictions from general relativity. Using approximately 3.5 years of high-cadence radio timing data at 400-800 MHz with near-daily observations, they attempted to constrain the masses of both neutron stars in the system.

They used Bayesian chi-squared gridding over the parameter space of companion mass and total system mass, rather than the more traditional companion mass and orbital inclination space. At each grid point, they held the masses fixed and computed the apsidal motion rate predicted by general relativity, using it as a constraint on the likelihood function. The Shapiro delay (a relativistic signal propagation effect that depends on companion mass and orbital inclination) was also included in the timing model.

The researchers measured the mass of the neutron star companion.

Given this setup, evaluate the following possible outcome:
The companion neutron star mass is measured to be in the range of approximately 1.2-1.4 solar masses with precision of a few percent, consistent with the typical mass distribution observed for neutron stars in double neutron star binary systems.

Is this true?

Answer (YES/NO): YES